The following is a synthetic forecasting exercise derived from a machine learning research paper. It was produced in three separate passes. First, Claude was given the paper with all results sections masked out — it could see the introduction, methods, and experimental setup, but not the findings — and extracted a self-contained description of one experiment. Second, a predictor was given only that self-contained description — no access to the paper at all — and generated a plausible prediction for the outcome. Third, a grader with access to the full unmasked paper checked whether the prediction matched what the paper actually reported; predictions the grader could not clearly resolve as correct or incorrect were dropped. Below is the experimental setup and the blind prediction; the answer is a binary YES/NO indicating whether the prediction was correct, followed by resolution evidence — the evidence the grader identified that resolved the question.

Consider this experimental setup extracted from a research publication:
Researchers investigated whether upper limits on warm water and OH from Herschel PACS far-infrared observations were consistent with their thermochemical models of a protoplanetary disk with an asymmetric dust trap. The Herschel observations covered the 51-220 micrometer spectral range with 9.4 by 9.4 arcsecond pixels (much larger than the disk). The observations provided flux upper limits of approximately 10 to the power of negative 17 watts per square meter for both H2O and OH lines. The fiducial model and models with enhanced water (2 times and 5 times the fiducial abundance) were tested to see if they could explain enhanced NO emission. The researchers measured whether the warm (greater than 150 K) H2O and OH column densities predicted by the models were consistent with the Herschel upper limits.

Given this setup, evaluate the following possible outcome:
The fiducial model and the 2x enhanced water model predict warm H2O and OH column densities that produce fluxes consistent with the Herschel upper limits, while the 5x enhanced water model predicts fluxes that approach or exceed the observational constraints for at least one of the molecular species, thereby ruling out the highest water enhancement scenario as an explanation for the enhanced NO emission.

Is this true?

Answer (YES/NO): NO